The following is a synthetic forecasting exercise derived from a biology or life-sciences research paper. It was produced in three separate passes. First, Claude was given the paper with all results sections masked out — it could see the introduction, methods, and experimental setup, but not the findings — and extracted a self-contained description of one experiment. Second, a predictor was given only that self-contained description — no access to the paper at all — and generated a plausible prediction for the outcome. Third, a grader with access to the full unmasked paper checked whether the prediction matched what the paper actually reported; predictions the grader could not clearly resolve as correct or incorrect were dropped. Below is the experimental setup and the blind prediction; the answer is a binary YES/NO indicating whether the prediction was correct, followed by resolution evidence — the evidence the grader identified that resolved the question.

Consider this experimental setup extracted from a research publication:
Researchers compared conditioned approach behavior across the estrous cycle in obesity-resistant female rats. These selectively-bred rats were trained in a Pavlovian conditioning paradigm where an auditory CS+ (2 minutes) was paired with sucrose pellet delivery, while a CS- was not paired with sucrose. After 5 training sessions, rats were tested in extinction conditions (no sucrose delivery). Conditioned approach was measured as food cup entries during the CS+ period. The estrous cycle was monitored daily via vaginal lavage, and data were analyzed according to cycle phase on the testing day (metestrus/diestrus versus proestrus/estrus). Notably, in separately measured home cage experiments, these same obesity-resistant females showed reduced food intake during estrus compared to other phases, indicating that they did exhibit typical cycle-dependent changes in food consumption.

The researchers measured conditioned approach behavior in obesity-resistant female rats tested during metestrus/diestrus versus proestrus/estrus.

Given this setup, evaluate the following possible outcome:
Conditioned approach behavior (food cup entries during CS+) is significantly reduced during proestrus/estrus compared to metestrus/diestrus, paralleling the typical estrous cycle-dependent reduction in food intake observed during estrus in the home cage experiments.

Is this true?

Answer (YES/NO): NO